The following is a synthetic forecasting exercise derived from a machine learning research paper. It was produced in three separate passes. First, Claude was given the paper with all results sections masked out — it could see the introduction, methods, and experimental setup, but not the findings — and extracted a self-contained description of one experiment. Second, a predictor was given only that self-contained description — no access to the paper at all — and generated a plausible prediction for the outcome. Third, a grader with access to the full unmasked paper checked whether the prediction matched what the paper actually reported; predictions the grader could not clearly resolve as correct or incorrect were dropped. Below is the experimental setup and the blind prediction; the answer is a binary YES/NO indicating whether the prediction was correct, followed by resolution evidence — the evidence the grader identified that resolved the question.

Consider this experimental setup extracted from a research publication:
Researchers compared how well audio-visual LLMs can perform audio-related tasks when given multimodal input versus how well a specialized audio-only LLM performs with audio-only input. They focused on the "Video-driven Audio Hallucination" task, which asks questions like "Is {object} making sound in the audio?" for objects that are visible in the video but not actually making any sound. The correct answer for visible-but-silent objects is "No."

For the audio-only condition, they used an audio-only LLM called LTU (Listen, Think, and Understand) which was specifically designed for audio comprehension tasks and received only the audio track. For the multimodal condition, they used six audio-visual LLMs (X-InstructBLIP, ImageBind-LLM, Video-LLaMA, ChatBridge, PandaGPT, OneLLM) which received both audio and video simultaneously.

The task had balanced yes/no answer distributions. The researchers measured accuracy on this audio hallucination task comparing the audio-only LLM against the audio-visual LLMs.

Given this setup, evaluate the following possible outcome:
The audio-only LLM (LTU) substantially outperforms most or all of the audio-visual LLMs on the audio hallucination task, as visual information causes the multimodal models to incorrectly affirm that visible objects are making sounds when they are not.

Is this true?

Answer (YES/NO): YES